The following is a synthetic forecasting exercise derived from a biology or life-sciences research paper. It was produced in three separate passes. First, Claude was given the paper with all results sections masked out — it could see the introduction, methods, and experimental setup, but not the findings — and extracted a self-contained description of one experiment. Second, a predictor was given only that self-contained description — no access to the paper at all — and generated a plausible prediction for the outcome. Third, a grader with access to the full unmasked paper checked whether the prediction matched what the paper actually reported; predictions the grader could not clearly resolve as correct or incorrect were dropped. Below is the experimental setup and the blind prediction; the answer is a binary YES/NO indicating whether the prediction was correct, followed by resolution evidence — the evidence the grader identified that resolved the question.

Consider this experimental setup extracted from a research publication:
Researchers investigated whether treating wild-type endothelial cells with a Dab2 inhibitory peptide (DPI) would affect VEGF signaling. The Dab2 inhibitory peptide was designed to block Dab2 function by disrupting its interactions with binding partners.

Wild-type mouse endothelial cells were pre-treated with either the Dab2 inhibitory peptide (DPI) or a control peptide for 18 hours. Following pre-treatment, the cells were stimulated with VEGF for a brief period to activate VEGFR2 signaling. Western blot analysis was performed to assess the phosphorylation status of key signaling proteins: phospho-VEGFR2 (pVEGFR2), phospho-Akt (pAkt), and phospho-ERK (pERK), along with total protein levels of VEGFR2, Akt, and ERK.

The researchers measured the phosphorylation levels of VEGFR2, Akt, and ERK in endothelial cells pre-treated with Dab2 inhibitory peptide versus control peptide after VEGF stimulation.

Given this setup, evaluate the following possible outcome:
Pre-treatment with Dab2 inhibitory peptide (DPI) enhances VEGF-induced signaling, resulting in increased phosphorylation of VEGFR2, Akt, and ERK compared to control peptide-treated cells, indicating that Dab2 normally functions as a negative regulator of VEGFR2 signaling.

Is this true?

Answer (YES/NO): NO